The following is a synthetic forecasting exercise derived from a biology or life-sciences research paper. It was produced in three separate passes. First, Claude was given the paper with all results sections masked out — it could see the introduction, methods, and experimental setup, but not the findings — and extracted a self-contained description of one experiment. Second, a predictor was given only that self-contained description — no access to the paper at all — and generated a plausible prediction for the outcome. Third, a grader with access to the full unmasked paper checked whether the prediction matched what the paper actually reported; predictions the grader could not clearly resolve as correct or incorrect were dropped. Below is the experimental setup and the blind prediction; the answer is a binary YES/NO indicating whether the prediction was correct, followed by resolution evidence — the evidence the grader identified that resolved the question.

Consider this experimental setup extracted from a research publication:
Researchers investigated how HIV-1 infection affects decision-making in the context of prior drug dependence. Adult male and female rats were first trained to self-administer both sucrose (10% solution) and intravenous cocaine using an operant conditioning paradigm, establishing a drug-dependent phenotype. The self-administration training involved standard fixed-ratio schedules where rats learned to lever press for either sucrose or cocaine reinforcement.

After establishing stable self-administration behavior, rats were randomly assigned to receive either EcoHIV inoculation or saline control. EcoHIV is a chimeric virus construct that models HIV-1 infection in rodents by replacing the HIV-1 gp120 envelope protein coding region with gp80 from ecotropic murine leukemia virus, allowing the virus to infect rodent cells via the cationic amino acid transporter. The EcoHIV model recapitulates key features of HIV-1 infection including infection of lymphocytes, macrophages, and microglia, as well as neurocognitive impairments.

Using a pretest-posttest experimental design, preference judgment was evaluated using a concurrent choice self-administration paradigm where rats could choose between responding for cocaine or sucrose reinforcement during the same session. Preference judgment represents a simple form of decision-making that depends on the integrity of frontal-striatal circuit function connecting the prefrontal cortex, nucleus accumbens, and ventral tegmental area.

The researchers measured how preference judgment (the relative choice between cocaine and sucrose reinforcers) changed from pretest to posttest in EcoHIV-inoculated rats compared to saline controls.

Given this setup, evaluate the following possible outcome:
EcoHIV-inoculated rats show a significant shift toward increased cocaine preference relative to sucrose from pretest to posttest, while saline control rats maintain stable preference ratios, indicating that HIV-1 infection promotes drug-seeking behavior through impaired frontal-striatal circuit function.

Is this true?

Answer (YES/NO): NO